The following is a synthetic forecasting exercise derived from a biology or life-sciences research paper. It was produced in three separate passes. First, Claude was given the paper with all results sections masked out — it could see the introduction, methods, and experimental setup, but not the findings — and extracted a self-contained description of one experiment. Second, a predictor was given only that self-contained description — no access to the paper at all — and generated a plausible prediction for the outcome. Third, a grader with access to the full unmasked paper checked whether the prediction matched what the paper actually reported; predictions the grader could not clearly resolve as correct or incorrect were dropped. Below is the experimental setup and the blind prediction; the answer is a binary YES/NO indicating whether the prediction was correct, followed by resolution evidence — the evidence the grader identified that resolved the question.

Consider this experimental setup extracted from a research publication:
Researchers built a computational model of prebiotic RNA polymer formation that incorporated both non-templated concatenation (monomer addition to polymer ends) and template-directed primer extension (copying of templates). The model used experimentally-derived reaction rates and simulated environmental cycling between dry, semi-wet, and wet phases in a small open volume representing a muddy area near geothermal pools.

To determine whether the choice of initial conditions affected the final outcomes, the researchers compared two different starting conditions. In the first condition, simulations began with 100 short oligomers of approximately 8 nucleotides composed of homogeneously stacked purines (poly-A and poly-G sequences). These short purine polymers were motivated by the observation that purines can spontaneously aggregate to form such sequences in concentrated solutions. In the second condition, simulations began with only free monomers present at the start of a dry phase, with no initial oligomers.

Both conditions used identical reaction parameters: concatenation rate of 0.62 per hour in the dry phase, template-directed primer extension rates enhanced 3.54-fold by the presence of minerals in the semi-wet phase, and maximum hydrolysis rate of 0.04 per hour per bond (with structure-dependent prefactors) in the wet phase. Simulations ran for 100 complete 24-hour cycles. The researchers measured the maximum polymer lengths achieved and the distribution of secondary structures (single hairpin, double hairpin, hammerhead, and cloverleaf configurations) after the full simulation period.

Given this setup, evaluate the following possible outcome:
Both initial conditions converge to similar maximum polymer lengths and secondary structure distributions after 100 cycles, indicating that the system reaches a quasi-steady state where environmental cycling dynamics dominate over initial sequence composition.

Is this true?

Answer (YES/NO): YES